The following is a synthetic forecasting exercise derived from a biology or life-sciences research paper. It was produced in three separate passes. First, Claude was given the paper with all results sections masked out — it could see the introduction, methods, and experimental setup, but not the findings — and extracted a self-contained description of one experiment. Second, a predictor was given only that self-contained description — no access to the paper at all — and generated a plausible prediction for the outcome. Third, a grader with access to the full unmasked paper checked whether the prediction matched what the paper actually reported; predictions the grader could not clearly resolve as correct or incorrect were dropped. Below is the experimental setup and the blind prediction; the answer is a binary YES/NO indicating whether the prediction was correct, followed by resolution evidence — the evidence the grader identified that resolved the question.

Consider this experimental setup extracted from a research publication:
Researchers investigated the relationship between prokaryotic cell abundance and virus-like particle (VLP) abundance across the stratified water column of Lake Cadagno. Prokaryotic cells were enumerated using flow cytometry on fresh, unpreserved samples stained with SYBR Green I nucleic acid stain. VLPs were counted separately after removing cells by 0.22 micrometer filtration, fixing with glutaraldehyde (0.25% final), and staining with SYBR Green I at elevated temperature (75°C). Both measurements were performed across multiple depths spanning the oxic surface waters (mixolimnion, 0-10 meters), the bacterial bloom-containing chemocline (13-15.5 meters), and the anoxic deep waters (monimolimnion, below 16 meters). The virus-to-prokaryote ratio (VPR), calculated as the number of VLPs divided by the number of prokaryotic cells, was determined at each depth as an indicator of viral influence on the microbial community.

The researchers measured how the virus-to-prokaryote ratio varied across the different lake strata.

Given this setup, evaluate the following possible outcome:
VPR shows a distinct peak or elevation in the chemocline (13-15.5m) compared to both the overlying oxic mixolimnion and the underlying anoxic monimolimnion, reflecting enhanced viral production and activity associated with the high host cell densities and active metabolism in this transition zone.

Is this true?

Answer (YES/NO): NO